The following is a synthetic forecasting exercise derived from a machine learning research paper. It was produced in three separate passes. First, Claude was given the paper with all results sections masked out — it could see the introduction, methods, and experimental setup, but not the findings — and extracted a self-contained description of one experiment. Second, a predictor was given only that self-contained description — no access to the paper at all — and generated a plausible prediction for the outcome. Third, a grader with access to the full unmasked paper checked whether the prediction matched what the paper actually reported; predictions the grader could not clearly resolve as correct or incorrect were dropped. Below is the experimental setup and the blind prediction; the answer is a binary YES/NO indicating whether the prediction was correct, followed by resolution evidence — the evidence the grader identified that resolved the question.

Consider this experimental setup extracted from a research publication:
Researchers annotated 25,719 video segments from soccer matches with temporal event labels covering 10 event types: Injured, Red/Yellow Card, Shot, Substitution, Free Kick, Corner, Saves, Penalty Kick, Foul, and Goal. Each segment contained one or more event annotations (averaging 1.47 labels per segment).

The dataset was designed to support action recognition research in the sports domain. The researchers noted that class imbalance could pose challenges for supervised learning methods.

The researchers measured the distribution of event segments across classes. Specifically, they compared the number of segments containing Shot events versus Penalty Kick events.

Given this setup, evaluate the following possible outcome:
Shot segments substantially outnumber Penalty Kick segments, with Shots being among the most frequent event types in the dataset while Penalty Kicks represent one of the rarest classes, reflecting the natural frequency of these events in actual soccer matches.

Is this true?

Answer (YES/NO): YES